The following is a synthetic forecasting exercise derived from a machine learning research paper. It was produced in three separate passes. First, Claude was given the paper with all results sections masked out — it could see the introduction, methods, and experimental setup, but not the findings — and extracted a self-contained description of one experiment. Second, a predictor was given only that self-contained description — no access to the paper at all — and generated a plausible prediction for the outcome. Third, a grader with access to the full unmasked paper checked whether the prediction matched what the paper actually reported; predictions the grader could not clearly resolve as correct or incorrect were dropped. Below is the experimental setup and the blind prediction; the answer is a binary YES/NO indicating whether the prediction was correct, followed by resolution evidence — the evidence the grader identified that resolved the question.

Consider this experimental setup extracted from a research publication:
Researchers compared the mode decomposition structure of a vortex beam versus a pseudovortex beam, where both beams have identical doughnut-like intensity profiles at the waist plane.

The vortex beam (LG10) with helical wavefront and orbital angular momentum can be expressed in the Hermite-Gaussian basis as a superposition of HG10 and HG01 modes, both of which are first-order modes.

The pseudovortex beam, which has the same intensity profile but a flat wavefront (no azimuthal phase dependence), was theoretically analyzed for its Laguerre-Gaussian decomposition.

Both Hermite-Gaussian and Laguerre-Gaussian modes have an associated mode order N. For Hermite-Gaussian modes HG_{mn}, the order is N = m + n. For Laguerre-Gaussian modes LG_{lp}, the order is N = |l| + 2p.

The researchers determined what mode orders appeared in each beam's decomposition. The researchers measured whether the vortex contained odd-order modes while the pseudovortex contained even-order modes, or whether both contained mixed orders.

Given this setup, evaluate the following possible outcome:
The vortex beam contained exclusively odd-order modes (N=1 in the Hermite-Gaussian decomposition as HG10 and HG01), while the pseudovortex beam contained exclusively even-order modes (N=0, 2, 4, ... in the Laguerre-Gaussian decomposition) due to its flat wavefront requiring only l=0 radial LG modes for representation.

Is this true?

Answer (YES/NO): YES